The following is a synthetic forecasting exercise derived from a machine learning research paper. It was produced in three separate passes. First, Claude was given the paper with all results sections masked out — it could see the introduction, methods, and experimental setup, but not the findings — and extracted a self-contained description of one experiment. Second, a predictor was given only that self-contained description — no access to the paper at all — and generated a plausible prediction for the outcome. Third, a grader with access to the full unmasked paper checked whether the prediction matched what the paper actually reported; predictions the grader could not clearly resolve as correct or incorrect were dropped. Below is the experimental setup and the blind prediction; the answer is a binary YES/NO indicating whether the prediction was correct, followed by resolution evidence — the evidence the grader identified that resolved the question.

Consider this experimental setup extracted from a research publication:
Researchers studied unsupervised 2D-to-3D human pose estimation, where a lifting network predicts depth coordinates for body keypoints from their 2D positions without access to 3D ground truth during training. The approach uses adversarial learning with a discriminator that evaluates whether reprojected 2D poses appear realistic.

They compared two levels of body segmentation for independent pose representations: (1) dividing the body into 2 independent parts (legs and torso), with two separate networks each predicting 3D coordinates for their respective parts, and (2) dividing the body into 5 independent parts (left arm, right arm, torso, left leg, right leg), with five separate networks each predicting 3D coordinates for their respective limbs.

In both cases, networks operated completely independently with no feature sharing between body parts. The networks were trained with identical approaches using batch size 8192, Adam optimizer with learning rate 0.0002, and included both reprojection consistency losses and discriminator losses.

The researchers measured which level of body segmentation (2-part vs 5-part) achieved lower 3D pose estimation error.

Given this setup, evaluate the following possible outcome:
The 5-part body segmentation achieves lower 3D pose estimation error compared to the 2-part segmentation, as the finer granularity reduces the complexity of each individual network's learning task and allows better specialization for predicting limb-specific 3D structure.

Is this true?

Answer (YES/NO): NO